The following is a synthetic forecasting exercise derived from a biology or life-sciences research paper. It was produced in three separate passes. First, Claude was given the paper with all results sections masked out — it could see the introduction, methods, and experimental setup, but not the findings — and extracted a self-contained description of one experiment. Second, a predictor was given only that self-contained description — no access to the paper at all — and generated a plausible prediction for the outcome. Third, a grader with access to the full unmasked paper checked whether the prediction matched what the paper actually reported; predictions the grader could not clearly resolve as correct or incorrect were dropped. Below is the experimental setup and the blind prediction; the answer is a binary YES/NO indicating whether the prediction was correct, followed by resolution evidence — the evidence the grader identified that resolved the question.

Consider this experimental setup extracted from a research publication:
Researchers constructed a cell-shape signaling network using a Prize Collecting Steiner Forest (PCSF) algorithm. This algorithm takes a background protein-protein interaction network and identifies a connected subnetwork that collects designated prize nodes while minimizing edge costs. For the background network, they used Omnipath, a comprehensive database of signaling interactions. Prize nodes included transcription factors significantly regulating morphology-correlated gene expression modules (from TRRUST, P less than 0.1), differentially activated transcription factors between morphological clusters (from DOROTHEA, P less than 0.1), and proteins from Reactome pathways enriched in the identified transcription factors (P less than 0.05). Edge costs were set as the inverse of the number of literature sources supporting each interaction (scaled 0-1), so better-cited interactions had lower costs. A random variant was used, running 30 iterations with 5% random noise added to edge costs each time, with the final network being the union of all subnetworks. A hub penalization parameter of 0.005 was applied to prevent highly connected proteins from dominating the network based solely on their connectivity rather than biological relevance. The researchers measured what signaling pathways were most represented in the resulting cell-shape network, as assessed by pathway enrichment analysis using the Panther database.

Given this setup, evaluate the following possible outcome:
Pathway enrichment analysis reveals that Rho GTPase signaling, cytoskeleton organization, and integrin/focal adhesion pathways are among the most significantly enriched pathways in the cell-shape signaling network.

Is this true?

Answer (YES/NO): NO